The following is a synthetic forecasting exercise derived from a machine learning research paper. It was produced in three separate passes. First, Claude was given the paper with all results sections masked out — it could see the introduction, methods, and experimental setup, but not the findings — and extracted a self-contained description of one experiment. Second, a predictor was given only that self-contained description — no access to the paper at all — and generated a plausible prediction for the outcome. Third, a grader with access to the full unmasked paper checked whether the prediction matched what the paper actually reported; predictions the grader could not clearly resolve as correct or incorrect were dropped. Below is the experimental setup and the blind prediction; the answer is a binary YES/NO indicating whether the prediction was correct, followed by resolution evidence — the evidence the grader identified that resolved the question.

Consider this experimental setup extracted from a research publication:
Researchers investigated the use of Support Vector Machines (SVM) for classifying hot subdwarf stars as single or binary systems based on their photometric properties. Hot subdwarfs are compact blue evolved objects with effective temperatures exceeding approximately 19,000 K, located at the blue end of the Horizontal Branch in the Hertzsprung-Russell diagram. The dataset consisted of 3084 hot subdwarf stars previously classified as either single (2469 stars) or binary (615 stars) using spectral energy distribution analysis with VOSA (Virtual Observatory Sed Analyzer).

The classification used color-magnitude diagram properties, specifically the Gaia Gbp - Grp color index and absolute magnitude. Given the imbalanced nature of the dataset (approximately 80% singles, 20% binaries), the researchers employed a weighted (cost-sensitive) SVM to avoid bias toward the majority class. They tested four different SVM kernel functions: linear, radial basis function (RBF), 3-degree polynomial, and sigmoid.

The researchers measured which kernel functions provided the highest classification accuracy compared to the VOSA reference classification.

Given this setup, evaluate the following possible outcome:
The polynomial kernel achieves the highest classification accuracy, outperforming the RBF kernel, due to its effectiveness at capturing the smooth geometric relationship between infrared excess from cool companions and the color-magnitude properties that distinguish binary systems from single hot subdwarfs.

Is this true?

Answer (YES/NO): NO